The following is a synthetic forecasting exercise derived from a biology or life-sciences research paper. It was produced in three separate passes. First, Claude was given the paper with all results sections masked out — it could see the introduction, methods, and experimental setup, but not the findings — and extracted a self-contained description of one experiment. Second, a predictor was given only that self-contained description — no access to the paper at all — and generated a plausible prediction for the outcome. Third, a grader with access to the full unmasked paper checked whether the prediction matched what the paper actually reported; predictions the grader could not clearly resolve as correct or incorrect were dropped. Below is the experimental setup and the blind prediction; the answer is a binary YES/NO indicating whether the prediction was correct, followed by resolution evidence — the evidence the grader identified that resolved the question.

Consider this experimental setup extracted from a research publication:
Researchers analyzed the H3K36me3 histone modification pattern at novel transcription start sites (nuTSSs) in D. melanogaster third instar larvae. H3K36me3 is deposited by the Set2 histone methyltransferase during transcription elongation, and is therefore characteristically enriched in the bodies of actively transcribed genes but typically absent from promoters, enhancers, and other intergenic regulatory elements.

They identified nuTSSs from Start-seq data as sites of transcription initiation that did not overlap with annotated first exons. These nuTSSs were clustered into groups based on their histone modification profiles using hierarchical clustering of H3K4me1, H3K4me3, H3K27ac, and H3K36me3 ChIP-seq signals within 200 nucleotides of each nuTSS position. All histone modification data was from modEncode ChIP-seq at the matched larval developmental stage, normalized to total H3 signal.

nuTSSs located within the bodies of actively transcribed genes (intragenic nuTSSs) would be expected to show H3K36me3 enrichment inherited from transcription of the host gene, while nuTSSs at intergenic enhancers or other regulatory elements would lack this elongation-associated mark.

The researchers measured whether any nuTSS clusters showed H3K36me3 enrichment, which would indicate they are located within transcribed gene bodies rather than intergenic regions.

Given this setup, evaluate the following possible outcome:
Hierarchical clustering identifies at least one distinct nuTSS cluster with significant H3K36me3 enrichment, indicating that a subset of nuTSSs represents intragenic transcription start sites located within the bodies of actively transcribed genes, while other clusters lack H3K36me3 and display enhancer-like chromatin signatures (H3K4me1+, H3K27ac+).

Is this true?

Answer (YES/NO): YES